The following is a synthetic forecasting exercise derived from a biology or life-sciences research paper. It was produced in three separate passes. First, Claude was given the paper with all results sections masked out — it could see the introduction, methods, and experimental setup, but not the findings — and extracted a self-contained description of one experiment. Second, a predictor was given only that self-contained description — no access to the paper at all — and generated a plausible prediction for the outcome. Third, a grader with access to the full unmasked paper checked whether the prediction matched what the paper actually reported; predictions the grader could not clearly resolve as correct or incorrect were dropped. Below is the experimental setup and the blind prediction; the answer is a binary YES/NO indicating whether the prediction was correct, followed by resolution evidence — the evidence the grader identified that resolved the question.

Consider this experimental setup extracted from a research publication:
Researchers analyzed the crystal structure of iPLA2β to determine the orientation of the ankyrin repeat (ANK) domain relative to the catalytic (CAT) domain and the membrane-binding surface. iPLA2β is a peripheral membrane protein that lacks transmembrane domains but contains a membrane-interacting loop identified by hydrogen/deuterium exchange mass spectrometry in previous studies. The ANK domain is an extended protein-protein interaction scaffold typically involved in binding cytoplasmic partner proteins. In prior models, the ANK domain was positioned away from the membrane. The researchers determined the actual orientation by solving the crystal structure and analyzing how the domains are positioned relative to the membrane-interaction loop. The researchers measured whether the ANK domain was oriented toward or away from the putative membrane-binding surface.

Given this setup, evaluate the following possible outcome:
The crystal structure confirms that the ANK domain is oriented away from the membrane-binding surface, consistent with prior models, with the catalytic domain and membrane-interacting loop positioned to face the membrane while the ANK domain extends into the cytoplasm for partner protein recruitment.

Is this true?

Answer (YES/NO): NO